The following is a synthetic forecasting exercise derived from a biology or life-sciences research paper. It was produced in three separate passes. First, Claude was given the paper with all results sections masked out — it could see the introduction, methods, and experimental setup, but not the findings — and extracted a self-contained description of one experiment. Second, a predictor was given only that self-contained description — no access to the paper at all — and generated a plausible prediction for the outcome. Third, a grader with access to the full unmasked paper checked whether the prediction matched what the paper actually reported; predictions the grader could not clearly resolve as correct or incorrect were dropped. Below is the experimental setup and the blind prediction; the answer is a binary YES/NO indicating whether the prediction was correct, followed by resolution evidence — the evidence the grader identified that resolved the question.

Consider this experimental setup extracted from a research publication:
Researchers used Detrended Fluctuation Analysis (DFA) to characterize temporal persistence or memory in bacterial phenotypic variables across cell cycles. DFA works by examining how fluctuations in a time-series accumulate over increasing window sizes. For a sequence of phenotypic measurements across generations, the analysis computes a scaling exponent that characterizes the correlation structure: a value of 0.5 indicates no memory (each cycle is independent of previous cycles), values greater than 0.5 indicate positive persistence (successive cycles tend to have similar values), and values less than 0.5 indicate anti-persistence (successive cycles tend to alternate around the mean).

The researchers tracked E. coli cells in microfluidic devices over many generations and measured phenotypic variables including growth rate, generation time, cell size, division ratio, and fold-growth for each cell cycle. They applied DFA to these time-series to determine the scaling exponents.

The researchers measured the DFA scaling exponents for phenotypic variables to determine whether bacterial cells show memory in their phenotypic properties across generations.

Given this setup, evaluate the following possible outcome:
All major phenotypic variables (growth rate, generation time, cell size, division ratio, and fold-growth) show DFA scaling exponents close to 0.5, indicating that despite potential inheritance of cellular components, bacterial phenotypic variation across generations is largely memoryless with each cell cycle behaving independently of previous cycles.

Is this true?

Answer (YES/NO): NO